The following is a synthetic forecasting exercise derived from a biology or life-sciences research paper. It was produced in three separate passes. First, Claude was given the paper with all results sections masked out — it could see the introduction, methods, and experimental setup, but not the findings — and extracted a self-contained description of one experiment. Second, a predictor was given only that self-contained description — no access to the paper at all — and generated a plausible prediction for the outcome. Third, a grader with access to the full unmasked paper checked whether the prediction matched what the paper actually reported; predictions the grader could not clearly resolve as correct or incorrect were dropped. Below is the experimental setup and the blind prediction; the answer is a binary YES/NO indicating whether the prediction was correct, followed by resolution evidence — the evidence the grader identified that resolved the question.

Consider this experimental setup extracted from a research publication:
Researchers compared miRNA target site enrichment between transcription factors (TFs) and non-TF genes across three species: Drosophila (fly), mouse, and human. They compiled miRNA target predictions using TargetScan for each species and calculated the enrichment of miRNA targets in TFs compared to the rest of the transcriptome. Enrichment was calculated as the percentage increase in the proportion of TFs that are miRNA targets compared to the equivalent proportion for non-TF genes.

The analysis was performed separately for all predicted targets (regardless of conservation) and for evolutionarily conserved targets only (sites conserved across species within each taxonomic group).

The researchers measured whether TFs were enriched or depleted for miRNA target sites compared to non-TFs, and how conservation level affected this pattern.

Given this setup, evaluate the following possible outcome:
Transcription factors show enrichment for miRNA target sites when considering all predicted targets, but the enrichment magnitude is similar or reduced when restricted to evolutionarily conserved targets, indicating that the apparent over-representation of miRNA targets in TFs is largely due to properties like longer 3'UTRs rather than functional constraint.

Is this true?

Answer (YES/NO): NO